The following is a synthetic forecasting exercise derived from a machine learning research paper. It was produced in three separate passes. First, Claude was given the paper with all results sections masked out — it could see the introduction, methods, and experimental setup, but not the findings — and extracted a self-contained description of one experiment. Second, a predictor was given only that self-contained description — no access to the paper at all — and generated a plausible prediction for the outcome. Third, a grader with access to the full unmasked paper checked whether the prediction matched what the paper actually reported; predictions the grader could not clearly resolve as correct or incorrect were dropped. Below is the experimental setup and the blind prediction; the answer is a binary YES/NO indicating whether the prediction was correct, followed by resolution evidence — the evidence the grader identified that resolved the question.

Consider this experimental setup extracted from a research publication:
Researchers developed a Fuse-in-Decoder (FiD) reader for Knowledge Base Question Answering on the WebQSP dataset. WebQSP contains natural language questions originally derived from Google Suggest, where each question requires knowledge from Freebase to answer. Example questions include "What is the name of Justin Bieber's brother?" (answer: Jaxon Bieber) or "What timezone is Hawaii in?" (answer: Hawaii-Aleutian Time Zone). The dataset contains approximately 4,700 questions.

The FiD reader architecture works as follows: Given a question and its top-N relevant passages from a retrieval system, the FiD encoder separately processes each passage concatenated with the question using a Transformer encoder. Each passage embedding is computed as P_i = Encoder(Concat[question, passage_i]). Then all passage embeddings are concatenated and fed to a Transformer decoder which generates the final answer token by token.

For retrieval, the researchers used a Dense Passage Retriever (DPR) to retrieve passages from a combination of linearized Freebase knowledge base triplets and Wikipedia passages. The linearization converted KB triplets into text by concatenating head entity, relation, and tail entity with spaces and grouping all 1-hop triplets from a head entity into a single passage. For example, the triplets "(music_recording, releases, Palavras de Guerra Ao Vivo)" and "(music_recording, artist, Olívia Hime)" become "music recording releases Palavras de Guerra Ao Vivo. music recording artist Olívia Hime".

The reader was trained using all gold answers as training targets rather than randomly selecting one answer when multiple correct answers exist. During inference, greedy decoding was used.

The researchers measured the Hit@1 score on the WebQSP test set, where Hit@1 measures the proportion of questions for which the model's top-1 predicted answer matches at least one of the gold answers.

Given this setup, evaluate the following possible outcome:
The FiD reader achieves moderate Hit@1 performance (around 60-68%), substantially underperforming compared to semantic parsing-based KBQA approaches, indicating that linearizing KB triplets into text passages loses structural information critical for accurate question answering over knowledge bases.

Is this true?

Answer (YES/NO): NO